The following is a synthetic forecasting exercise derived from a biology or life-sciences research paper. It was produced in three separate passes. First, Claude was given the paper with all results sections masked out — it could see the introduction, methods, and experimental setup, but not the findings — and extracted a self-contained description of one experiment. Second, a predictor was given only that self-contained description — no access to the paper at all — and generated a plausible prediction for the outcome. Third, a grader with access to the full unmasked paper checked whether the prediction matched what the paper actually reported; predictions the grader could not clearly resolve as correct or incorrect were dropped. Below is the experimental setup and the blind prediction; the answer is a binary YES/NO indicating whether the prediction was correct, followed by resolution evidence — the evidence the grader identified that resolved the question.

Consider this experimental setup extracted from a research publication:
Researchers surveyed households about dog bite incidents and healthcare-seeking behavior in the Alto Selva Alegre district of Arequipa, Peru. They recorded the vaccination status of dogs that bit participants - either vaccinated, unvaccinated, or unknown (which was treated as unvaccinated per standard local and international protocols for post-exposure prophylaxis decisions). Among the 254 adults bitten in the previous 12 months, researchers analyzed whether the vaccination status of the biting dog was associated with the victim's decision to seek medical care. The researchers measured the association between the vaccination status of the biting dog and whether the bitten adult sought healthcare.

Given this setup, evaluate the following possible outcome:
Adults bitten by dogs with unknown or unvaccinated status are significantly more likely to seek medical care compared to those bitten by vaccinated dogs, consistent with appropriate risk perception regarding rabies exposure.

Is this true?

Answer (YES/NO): NO